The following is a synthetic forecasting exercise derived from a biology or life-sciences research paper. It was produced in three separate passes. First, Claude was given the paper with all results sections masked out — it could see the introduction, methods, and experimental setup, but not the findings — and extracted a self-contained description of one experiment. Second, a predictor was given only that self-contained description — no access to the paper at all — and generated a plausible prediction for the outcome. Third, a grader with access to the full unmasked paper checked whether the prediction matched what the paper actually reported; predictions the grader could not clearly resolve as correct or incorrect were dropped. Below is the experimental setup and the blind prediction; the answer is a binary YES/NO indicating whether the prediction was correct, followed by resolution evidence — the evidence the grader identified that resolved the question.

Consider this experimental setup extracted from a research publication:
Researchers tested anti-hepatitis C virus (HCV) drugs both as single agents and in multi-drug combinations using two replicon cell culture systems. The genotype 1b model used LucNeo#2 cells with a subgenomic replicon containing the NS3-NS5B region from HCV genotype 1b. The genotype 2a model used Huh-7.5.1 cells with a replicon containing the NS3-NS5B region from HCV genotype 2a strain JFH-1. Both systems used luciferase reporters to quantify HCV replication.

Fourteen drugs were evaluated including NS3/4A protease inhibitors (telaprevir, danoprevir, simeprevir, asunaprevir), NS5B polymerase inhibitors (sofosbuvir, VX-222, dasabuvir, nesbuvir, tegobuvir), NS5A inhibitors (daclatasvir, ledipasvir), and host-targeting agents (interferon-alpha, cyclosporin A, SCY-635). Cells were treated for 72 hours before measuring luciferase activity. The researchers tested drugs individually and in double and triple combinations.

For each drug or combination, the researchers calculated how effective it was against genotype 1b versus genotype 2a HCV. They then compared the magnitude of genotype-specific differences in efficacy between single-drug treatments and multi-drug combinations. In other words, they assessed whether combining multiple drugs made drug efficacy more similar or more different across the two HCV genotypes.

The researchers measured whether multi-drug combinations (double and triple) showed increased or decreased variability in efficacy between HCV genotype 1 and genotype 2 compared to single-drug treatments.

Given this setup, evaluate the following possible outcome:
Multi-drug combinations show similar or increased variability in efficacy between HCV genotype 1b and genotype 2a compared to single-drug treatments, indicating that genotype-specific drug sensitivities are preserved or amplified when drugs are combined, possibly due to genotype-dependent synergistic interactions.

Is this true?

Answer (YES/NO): NO